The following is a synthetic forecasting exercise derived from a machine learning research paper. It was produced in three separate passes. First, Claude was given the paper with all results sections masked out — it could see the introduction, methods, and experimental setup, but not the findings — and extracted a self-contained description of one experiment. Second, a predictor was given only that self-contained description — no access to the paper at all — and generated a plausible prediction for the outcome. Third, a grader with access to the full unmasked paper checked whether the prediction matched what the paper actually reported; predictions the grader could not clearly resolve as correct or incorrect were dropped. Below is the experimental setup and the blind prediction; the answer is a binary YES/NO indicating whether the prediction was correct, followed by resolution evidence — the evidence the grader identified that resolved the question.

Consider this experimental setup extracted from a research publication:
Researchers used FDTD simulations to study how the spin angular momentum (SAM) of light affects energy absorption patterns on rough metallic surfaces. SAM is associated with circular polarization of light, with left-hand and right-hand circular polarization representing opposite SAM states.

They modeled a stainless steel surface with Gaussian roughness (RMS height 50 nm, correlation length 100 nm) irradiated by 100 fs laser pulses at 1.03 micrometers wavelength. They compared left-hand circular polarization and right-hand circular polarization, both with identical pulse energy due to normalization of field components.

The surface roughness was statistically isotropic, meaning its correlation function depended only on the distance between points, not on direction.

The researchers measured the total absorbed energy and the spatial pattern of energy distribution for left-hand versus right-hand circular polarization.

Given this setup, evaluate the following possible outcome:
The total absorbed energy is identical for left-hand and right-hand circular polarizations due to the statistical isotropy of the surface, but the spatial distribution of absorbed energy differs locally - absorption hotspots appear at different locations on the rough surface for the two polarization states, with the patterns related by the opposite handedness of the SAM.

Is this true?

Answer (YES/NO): NO